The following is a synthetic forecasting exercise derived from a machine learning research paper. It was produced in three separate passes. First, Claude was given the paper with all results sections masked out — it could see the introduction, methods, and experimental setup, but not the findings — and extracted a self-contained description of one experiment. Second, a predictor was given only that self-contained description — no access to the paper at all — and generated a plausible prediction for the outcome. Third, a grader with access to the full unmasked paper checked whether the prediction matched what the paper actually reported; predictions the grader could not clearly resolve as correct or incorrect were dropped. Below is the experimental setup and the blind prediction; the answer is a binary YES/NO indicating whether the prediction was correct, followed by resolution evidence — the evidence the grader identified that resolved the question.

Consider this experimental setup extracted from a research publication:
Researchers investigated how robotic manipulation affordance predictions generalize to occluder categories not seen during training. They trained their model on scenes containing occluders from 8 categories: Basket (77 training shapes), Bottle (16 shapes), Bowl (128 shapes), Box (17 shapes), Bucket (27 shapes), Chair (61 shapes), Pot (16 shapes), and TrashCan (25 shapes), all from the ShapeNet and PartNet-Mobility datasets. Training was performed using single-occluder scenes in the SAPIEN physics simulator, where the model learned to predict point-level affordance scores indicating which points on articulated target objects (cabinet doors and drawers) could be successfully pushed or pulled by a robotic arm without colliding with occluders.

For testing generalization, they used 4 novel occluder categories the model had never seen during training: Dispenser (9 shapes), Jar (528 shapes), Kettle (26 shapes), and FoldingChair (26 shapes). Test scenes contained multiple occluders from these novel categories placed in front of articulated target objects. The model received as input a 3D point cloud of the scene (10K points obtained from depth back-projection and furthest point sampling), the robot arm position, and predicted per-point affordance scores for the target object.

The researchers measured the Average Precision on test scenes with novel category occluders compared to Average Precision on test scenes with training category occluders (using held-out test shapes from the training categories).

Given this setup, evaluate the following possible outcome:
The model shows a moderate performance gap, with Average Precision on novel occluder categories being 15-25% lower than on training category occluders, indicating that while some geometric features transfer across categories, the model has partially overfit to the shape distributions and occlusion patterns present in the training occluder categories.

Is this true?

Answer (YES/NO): NO